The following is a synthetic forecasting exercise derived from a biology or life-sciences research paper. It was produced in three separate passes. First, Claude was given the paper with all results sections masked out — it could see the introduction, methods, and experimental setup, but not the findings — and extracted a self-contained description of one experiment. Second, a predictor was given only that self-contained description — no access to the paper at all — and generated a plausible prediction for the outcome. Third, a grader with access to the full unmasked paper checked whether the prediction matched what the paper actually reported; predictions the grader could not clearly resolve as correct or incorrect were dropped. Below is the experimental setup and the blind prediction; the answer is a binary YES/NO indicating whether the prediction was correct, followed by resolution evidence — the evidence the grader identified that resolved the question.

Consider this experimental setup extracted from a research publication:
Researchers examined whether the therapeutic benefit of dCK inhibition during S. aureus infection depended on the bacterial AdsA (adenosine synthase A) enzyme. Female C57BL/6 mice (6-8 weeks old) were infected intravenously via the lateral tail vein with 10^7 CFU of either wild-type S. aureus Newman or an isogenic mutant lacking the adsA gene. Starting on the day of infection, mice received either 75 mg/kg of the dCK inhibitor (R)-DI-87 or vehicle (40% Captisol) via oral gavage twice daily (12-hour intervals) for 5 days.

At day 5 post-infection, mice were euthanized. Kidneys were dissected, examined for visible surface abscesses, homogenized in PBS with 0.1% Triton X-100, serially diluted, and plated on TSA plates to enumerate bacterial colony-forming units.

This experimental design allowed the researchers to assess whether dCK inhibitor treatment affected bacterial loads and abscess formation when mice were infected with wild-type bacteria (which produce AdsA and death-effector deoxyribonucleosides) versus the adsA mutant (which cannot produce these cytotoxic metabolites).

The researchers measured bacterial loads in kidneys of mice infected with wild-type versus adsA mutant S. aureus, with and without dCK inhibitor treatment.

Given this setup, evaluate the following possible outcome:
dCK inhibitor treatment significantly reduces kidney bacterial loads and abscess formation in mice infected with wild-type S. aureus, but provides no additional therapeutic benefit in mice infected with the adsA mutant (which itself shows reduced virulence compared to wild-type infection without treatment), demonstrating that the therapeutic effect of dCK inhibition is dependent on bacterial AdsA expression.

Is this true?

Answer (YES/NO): YES